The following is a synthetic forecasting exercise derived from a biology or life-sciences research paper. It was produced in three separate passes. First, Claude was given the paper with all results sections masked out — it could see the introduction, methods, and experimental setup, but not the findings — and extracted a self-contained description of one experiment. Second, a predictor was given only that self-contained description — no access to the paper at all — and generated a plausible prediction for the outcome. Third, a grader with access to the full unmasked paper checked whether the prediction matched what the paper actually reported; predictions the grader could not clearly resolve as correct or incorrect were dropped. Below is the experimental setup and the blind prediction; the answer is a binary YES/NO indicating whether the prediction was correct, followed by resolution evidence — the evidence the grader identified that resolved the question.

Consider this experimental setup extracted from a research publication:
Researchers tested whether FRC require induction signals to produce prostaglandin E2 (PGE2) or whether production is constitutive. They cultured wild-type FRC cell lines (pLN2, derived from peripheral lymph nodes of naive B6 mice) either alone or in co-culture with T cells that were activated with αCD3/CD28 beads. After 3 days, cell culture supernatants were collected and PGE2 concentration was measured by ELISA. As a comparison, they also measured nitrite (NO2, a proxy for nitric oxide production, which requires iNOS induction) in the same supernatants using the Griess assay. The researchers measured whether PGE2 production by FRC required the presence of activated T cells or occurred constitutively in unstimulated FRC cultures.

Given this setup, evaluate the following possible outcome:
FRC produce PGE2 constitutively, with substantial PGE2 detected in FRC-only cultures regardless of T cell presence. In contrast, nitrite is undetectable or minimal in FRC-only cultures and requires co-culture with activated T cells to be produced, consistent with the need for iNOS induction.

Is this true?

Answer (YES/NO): YES